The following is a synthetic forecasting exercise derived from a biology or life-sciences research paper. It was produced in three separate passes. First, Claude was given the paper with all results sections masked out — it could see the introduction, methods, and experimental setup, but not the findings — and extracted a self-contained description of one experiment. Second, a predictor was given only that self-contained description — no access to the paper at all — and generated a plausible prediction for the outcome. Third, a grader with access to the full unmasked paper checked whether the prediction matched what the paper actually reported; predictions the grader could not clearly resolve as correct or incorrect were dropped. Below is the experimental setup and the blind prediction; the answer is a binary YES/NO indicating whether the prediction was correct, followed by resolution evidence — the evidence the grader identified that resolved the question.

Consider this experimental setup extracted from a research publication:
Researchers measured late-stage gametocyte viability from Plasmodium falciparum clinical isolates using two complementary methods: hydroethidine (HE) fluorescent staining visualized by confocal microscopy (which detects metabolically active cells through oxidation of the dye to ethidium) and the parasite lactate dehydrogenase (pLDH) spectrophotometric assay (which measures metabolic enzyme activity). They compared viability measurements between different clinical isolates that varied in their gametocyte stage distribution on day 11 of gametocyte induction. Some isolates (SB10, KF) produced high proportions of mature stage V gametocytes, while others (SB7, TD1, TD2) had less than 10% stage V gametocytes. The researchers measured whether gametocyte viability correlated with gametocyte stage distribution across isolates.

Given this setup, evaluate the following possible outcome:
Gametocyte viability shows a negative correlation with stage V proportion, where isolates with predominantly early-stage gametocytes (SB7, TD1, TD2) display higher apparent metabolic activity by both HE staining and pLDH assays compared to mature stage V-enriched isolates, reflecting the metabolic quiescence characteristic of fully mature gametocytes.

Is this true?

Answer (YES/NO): NO